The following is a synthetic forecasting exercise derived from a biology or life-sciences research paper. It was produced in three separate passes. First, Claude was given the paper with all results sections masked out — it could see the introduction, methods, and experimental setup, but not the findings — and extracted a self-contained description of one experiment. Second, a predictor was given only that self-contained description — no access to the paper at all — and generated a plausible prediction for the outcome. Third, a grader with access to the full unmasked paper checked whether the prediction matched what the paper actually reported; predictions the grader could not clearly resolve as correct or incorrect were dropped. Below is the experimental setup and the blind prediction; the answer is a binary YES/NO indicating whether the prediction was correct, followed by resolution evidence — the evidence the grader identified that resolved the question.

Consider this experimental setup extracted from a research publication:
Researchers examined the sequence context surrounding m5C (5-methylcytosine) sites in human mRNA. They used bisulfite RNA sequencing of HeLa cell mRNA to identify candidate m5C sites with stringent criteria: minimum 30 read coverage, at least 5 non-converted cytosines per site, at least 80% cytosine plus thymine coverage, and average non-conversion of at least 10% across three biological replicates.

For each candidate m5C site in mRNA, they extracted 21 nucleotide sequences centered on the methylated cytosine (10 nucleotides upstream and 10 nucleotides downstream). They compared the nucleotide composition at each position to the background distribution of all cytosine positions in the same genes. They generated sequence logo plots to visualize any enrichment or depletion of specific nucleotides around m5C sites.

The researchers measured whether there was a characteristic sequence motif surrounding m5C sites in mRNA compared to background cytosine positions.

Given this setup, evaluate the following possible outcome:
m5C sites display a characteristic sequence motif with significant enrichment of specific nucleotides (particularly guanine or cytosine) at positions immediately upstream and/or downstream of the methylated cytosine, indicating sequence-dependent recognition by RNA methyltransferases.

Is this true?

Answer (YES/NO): YES